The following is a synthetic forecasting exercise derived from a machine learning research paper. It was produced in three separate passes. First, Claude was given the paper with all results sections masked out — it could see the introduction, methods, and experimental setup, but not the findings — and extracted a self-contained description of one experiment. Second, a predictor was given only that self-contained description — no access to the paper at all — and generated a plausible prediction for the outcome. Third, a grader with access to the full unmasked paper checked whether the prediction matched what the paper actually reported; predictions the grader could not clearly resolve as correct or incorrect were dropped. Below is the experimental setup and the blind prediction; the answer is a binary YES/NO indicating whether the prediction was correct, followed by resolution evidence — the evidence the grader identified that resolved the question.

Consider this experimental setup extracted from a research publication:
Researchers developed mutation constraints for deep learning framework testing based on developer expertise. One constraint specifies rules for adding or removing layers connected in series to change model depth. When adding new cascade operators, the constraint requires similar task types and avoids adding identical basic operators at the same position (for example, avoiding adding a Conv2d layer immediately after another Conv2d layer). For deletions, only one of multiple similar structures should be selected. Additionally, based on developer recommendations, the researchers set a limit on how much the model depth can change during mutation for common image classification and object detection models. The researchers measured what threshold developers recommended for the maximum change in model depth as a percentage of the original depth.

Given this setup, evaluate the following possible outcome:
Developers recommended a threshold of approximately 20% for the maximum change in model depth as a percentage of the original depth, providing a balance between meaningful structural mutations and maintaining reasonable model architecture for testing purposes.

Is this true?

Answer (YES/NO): YES